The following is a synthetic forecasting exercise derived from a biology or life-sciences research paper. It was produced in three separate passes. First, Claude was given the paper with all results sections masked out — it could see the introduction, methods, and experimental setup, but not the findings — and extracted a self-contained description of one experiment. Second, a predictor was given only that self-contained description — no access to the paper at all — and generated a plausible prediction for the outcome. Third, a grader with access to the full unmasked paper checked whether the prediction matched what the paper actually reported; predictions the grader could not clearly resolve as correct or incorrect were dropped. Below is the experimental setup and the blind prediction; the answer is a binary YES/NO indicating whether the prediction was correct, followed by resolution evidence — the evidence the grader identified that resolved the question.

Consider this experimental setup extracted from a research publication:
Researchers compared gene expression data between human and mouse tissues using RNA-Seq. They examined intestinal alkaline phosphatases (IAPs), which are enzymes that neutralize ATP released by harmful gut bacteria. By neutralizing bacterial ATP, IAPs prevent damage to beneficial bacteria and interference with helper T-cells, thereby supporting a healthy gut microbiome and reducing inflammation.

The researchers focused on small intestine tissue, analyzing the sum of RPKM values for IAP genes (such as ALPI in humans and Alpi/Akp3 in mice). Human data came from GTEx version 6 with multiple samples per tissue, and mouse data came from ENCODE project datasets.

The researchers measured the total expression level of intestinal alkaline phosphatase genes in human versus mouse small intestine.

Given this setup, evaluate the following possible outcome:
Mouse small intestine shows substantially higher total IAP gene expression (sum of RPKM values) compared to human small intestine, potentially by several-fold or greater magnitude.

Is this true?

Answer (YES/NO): YES